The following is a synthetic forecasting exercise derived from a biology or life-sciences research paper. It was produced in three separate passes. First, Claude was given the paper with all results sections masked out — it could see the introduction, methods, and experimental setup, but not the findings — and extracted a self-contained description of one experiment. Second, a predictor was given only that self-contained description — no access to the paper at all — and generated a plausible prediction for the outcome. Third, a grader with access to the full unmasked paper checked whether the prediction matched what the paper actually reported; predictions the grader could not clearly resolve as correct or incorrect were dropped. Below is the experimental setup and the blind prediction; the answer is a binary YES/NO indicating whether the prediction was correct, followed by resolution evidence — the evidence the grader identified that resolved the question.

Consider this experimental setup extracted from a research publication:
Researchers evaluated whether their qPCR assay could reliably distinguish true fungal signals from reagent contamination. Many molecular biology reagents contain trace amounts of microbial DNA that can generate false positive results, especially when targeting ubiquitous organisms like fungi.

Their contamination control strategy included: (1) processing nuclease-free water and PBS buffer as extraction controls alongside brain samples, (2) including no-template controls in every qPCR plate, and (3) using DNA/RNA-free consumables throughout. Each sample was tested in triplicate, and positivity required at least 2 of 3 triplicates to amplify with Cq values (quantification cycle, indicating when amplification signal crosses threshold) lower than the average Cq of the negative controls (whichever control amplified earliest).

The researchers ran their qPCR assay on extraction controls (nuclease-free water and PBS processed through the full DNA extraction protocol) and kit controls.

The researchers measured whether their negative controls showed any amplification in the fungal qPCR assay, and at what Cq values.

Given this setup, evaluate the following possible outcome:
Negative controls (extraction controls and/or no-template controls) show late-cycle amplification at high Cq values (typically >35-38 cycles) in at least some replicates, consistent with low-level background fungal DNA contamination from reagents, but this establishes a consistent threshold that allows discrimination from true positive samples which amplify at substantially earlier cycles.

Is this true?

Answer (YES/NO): NO